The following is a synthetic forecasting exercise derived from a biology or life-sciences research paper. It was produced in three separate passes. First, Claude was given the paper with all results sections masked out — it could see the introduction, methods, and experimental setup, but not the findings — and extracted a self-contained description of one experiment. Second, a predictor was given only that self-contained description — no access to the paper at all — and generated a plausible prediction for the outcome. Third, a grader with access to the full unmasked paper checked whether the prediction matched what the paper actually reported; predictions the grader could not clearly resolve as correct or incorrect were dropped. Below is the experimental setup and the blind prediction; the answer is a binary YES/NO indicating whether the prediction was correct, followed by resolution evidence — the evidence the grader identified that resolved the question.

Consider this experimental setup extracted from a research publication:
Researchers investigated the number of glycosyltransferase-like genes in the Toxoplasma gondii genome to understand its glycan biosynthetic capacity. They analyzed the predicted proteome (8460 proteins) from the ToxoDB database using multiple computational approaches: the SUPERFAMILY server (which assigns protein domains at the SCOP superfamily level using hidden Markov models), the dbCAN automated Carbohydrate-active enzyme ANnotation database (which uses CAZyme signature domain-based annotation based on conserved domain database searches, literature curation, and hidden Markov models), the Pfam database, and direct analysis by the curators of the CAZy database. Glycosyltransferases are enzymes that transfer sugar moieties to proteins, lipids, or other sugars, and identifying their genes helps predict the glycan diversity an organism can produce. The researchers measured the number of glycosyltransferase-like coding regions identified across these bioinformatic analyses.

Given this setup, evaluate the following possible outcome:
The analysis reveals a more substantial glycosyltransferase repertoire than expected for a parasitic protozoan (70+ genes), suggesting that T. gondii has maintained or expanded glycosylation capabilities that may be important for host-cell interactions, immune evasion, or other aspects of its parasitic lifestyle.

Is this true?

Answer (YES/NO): NO